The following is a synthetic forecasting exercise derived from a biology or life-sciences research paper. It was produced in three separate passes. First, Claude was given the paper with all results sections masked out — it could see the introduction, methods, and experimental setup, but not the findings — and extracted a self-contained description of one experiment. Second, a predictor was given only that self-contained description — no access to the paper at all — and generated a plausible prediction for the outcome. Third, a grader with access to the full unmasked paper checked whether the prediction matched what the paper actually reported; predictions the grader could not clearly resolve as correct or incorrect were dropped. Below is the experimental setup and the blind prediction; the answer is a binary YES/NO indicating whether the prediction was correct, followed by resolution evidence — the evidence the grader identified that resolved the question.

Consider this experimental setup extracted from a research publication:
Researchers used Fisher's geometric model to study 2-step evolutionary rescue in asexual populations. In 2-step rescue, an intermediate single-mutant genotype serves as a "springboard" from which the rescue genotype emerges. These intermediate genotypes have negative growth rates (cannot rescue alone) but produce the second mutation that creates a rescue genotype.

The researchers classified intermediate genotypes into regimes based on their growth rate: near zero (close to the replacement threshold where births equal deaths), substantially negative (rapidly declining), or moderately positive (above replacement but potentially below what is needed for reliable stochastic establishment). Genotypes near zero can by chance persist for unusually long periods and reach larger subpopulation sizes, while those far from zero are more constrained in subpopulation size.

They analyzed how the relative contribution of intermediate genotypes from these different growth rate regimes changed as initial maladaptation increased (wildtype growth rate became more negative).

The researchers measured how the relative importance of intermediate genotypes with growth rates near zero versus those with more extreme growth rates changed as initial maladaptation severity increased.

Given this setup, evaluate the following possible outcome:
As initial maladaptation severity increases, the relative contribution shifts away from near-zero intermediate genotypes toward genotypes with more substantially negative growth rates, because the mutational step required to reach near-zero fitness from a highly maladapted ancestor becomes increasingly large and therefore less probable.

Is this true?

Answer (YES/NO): YES